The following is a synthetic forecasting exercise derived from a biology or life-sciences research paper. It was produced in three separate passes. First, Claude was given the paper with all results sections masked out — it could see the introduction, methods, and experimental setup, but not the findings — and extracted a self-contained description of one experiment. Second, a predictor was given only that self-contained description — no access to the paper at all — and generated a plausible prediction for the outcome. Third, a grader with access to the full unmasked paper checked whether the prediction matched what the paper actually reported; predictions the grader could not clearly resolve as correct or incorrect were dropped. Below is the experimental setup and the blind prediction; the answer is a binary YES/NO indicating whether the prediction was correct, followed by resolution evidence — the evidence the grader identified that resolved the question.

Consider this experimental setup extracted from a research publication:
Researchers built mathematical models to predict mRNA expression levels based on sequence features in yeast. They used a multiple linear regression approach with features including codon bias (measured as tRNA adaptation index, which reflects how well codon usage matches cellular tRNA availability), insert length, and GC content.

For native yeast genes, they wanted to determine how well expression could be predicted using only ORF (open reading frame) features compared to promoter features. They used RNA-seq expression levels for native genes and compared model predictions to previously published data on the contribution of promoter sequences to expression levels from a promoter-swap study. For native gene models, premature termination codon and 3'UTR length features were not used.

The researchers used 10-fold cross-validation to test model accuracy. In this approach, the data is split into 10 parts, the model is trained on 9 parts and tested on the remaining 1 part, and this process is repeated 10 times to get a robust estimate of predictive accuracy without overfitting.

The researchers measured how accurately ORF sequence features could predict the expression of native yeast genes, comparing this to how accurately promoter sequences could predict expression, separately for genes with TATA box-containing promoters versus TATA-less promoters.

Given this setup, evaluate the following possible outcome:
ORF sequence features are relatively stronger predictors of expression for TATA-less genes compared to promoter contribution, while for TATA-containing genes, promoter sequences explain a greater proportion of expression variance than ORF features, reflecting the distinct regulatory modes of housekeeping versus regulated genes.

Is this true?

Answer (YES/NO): YES